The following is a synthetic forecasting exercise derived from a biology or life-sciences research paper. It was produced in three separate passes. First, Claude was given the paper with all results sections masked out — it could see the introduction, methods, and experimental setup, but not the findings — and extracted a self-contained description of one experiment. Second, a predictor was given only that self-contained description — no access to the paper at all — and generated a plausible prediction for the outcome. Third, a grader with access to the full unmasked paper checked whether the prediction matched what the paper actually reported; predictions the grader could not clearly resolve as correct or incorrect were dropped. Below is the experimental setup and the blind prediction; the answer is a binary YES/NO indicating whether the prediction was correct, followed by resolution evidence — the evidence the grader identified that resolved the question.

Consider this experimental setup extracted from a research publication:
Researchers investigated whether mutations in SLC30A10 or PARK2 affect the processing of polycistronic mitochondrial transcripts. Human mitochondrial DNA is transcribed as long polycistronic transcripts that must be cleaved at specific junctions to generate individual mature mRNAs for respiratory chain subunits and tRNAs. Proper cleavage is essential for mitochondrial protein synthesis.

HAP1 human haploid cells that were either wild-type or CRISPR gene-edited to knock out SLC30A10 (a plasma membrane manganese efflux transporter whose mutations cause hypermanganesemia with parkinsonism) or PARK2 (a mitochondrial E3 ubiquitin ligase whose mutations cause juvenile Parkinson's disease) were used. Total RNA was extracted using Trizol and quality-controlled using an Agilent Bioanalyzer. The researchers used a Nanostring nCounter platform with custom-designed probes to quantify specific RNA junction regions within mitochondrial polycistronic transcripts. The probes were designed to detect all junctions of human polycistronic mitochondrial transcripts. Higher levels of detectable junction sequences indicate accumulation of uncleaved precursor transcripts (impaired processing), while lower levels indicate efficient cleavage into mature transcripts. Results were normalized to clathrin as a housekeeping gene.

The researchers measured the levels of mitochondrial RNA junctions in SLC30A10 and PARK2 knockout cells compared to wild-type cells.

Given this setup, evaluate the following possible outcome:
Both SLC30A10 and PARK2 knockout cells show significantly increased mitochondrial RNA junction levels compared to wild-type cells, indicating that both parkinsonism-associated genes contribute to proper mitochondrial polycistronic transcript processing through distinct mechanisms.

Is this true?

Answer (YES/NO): YES